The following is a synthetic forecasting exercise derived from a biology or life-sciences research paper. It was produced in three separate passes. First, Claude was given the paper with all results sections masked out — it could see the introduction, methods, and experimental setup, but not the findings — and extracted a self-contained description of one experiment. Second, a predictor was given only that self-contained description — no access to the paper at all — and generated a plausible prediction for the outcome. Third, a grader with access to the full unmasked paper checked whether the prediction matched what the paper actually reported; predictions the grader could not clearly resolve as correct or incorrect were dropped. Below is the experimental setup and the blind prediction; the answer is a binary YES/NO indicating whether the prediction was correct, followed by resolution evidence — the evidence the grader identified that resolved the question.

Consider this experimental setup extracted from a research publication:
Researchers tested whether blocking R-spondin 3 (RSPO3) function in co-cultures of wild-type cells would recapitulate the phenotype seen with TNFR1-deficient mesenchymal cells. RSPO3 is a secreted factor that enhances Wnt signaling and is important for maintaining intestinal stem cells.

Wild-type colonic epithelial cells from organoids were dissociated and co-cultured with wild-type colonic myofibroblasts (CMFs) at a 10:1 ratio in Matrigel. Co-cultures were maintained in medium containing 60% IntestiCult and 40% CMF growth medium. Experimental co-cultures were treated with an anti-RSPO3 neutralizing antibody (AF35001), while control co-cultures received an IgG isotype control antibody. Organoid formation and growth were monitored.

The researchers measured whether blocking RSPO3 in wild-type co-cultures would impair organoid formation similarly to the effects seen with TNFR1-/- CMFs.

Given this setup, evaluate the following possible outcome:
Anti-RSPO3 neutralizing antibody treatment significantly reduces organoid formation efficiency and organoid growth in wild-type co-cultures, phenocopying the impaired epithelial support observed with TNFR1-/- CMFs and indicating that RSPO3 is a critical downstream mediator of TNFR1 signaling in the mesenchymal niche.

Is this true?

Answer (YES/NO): YES